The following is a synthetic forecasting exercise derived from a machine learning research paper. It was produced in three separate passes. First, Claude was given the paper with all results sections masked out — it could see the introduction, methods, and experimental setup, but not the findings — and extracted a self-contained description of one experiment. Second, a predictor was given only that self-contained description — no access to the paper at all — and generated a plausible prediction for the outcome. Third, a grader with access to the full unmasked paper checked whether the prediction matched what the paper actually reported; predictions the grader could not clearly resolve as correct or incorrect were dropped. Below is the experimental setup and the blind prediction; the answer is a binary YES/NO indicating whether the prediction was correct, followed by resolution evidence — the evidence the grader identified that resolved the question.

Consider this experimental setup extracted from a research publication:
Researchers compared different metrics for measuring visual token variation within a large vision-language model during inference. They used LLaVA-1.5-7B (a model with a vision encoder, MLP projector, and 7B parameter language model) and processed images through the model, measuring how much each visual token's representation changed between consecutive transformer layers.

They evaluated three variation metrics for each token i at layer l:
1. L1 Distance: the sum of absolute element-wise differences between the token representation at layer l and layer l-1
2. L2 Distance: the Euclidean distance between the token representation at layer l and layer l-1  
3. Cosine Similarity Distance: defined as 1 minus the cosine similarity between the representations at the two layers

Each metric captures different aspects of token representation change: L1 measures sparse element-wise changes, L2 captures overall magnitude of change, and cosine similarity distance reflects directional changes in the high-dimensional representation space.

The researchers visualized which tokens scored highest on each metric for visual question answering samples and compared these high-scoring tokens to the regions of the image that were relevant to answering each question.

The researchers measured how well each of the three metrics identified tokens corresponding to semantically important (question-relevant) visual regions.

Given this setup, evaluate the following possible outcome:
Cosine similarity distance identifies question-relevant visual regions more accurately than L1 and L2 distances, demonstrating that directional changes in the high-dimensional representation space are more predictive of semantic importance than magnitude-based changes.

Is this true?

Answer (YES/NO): NO